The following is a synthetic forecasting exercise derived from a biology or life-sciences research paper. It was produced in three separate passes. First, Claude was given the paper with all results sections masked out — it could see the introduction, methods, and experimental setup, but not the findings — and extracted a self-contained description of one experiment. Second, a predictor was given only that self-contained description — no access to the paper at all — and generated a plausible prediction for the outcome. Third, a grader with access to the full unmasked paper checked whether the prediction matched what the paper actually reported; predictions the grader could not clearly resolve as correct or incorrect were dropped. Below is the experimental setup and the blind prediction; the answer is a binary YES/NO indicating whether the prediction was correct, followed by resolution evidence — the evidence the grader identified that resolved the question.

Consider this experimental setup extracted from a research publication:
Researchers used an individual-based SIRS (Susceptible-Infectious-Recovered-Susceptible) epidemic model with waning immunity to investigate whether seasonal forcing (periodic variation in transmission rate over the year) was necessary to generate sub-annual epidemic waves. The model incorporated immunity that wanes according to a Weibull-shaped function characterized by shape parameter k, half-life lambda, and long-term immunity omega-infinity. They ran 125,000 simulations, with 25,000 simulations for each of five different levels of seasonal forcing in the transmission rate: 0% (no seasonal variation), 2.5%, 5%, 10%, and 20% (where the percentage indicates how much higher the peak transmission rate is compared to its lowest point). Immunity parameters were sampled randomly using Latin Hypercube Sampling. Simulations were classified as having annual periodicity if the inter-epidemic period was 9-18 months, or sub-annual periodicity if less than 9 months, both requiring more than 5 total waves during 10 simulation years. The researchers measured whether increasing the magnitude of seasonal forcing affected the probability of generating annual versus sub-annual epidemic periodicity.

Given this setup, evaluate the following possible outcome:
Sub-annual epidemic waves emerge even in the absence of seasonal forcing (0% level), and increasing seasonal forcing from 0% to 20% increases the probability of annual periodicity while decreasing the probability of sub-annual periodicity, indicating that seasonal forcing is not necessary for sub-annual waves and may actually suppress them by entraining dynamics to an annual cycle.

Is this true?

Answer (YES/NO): NO